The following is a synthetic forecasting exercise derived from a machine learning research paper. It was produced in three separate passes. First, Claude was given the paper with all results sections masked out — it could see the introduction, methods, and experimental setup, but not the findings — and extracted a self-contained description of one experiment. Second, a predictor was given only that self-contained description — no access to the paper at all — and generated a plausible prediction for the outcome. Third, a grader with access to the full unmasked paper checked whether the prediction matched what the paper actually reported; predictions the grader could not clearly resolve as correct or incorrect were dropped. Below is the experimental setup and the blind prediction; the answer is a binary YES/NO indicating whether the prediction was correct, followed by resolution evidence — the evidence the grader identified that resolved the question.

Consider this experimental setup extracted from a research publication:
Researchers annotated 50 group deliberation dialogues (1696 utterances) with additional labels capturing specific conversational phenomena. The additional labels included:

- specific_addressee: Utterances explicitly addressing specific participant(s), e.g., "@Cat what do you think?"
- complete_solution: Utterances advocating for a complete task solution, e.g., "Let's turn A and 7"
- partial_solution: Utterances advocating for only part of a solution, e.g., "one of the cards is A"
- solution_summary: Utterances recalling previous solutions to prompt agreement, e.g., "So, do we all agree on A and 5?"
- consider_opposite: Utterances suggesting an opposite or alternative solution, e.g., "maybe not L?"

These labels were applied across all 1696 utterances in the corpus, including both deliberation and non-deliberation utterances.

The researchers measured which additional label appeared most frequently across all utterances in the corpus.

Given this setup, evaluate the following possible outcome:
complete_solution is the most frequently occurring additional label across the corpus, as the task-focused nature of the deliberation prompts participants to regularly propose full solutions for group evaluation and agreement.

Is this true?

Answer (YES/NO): YES